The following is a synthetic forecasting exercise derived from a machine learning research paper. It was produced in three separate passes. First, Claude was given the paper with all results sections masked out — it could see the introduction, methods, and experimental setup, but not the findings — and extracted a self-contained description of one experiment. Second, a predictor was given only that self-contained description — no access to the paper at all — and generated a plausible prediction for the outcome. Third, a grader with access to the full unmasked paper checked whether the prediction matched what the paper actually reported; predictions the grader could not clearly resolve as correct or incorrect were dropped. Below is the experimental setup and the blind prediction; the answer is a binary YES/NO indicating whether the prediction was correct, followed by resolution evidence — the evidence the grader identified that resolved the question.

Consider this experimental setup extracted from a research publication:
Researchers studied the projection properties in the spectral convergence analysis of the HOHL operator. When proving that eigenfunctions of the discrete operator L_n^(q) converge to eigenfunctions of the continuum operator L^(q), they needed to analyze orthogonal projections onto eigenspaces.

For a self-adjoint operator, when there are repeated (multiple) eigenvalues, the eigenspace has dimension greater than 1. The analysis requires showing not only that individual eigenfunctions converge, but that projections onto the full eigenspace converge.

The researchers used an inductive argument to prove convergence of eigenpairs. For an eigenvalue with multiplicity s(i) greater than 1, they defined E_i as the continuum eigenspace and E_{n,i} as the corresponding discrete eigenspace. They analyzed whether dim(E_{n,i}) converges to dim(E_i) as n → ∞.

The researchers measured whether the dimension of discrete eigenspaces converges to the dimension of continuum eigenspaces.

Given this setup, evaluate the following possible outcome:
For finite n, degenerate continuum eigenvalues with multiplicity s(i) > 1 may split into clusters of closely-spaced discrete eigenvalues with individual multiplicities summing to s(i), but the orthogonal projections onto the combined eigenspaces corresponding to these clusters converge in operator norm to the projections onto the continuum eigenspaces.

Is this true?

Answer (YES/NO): NO